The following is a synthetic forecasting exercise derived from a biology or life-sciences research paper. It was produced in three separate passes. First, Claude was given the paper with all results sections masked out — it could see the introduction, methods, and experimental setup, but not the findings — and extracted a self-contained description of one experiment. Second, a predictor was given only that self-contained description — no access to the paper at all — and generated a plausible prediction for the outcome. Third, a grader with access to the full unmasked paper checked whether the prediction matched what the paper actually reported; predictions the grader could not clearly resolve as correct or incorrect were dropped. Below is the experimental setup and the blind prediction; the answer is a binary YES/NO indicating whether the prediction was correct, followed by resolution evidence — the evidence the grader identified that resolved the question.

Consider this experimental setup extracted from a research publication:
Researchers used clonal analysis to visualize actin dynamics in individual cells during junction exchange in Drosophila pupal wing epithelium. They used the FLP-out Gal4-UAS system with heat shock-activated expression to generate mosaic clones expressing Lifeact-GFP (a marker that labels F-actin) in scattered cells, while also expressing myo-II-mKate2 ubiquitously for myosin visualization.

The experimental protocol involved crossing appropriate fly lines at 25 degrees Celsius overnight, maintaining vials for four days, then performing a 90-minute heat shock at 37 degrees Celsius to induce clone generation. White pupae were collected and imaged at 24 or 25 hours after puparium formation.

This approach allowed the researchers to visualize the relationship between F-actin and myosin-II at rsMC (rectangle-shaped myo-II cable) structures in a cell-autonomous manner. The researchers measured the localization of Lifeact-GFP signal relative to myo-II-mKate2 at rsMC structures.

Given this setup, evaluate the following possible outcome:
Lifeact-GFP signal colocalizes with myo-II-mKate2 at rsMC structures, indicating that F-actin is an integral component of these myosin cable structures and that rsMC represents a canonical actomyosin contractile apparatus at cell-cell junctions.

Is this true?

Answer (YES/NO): NO